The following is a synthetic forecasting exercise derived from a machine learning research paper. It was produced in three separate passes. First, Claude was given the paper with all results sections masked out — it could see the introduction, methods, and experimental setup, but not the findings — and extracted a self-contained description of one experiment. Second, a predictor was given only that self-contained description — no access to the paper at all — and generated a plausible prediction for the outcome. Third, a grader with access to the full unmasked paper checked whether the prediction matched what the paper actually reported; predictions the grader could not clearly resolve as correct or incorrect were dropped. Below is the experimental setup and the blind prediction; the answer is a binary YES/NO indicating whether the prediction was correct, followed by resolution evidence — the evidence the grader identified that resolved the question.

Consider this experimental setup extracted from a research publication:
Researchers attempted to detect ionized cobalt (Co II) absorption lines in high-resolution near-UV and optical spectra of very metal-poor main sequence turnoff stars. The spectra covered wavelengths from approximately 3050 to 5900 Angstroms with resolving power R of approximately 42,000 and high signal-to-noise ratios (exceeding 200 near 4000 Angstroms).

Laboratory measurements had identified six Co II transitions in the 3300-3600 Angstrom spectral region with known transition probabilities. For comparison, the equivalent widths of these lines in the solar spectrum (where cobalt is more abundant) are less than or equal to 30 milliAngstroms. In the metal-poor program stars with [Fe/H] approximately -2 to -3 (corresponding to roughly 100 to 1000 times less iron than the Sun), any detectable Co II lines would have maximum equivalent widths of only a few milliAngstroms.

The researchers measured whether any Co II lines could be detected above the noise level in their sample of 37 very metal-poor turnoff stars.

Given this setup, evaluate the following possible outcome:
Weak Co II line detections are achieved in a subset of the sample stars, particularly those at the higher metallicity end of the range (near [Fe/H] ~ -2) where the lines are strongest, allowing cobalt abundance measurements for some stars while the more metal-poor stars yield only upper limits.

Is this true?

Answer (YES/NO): NO